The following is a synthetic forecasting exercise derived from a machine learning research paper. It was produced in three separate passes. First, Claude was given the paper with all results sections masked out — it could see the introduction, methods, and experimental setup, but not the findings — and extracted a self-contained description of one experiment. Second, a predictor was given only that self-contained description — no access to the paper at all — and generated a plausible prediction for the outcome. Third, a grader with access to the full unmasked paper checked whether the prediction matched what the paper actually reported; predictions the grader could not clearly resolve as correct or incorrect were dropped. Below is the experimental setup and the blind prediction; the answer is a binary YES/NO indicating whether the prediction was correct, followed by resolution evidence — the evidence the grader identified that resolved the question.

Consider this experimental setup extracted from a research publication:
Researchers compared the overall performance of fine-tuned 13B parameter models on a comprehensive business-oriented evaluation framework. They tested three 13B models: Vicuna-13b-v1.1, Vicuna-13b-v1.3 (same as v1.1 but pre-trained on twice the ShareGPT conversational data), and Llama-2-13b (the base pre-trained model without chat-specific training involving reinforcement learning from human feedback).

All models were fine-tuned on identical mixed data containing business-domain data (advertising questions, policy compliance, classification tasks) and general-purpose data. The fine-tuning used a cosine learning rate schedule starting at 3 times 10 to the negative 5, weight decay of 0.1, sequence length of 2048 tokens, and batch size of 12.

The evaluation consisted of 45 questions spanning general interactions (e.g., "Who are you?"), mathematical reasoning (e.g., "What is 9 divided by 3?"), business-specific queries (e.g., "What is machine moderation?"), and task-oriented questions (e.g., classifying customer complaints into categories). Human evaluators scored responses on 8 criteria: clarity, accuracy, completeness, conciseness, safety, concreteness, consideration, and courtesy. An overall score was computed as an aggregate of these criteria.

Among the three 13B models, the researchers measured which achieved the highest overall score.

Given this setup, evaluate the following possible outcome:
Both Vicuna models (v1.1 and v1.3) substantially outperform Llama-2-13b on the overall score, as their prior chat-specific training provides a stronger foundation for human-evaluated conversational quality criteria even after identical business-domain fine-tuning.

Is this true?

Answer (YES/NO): NO